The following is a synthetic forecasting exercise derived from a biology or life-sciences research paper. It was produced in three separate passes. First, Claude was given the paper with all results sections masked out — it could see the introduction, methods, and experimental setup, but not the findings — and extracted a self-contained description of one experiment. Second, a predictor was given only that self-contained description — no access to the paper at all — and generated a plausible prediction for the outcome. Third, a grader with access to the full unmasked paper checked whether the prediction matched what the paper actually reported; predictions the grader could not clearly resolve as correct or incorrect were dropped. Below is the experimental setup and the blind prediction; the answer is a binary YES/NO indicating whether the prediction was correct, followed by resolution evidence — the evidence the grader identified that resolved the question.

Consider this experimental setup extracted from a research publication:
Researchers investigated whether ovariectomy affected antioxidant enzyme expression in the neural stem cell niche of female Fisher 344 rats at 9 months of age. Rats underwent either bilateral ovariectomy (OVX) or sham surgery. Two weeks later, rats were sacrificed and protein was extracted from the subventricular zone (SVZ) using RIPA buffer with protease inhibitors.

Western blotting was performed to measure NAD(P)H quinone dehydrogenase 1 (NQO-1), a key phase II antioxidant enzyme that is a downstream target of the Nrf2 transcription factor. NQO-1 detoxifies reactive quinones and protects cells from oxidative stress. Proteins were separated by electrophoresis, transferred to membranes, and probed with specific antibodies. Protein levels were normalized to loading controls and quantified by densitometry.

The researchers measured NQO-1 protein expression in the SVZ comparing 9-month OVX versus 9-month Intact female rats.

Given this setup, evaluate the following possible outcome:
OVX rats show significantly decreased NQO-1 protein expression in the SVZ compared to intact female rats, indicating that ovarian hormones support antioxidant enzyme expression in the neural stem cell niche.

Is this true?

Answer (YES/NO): NO